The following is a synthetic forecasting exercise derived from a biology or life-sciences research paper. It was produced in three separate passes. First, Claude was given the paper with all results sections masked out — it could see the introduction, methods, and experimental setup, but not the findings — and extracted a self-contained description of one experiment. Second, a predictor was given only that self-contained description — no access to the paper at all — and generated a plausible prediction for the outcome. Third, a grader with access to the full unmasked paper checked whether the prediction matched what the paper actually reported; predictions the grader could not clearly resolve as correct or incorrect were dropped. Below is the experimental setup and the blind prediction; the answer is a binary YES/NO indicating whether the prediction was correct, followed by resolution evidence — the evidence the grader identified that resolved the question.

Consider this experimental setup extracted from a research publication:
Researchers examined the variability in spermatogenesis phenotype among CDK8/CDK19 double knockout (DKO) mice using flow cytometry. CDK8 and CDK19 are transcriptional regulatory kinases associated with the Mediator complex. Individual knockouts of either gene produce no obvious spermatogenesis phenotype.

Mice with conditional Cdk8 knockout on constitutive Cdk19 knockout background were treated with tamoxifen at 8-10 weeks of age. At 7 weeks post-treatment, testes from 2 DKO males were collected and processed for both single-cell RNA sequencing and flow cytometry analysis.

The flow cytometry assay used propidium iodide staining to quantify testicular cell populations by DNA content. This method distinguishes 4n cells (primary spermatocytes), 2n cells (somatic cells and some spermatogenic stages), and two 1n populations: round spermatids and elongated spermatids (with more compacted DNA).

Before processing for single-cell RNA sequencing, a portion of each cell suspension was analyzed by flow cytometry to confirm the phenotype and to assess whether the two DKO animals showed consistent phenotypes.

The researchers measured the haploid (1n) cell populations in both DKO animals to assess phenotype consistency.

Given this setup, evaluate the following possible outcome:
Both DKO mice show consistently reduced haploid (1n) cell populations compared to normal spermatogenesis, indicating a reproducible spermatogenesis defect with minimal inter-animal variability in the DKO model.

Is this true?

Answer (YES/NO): NO